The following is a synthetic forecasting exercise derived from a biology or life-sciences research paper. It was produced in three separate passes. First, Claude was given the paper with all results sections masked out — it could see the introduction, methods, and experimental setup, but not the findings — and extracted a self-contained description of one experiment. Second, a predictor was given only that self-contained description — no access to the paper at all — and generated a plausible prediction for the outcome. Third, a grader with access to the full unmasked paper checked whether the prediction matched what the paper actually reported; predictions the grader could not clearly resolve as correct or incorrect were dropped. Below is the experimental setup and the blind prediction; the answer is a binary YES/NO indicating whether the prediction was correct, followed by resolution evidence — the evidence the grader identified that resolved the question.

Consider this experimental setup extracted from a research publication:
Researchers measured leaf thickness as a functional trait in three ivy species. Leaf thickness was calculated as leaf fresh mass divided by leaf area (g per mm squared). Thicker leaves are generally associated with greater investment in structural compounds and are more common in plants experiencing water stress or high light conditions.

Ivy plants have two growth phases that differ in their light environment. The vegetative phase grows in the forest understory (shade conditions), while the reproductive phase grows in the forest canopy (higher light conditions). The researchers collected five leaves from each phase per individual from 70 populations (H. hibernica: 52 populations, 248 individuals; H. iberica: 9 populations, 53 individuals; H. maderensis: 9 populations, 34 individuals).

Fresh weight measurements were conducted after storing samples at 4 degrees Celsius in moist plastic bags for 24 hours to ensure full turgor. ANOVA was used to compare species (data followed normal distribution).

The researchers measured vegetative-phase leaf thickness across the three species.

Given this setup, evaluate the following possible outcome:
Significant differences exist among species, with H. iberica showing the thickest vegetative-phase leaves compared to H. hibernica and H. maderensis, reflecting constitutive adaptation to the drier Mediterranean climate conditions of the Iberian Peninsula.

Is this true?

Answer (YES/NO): NO